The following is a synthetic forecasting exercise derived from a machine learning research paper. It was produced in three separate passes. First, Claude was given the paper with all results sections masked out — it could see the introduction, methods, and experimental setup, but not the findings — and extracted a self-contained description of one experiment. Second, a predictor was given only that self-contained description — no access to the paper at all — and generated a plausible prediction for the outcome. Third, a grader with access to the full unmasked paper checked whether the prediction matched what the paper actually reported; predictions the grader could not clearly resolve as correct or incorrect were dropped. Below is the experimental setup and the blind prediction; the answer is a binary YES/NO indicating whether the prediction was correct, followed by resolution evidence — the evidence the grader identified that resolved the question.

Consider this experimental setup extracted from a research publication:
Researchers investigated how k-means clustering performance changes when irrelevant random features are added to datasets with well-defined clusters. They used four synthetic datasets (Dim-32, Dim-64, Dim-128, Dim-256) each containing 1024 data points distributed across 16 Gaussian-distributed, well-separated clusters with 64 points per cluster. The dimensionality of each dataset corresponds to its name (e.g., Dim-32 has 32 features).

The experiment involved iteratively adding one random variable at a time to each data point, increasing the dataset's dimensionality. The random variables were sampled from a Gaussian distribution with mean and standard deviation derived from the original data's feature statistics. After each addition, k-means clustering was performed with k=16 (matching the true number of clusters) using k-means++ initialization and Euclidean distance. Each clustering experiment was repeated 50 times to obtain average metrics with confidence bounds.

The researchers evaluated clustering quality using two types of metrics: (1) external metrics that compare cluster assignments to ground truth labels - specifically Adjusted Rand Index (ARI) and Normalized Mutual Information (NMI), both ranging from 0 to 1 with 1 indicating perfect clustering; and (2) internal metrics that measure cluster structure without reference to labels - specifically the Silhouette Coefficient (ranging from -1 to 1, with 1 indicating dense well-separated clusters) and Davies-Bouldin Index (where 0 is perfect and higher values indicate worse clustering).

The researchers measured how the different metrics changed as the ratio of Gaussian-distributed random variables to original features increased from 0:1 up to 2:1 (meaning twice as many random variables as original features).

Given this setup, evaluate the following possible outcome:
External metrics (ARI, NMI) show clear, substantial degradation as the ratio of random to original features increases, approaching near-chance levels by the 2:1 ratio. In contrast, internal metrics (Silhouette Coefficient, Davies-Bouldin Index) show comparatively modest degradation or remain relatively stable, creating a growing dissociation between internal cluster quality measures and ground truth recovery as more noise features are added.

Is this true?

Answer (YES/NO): NO